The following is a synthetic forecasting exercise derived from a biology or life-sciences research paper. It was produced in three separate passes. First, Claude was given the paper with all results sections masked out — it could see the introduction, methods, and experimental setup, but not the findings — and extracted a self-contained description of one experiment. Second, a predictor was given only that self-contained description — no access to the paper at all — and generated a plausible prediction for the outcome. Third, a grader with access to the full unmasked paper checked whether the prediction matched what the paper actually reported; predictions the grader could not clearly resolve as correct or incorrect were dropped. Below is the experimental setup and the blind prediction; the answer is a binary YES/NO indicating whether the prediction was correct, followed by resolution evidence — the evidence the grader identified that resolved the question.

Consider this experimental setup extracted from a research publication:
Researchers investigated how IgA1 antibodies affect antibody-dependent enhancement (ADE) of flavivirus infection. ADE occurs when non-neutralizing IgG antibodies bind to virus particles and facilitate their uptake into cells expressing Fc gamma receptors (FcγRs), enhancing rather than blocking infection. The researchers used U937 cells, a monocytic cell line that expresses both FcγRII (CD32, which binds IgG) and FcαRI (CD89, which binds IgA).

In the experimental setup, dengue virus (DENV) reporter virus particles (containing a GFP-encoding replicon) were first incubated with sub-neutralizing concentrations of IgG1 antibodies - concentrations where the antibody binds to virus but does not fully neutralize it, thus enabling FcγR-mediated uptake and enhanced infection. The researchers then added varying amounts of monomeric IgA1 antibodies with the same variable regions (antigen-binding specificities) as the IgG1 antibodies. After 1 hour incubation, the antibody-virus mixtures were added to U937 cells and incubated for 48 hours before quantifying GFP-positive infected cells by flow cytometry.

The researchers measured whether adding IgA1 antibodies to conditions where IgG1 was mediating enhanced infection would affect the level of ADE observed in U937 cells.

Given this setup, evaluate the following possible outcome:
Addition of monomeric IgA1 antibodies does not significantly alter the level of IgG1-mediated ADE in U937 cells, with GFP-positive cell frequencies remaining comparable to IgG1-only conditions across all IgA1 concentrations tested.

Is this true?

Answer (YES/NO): NO